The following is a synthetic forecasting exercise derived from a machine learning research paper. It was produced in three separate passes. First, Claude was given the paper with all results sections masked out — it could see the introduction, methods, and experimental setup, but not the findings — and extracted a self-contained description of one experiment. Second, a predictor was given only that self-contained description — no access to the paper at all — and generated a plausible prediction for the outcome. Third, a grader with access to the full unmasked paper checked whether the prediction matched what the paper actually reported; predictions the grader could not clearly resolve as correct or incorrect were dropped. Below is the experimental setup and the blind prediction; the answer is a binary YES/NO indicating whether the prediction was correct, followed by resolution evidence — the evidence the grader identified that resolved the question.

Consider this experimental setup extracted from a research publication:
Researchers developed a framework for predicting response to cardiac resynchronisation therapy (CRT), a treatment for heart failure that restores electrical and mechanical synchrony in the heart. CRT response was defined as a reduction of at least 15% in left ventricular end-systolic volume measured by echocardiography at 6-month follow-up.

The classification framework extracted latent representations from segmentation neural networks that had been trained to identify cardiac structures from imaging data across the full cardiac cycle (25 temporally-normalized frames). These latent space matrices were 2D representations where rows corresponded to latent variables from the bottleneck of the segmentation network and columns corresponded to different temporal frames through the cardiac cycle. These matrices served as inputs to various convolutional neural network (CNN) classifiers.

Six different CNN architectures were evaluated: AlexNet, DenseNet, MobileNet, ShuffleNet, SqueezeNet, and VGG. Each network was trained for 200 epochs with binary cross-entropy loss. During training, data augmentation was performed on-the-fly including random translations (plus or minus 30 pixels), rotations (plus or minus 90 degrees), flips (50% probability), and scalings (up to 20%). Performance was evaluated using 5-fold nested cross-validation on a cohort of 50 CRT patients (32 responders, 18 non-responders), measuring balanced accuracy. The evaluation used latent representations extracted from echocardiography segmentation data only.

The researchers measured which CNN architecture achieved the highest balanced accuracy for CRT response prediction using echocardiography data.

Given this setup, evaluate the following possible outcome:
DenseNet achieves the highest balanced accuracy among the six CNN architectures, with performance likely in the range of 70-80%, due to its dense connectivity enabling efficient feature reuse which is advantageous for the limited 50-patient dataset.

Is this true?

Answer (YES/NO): NO